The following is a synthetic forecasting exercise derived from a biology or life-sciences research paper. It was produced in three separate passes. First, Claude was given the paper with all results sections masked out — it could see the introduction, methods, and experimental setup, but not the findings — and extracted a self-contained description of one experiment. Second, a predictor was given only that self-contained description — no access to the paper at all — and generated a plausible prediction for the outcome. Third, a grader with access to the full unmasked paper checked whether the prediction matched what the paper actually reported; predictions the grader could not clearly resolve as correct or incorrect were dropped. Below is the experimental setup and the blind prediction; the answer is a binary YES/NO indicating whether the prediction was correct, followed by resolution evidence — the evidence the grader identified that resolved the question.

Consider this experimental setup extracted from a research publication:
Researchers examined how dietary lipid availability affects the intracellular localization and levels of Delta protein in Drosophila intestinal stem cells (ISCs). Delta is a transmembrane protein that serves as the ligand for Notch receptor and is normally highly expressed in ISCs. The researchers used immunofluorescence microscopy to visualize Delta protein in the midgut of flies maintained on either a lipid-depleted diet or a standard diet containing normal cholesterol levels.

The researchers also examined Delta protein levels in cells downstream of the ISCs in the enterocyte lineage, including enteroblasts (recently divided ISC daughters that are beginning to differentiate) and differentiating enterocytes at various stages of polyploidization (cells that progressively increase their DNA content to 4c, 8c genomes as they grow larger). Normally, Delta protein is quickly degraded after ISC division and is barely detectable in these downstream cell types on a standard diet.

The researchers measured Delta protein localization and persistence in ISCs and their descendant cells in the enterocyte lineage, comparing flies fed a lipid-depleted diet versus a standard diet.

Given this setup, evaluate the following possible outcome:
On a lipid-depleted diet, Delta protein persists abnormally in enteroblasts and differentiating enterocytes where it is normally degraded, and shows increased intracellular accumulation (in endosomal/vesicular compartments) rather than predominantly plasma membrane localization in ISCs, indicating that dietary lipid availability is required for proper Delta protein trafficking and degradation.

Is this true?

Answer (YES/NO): NO